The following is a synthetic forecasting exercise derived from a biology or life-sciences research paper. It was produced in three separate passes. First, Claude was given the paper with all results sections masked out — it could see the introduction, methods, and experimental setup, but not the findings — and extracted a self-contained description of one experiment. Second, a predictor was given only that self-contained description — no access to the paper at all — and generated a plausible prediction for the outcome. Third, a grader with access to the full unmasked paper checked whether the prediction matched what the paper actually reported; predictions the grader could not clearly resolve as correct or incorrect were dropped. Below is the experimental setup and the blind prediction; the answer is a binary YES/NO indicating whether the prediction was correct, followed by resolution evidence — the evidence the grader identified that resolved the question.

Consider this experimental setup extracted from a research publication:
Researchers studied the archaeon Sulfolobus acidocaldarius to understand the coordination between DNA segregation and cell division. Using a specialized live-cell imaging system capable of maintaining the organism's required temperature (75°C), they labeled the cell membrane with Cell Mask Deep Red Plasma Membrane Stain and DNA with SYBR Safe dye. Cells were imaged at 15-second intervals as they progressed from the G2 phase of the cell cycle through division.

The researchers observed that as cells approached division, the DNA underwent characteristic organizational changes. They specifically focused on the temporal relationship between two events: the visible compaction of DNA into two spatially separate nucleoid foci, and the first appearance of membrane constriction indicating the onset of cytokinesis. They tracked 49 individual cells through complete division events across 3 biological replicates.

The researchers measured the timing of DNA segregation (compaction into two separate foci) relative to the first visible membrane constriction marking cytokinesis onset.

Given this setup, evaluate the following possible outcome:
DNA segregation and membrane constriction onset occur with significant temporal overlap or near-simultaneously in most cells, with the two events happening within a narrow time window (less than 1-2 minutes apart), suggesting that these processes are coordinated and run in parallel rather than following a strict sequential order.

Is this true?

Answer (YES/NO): NO